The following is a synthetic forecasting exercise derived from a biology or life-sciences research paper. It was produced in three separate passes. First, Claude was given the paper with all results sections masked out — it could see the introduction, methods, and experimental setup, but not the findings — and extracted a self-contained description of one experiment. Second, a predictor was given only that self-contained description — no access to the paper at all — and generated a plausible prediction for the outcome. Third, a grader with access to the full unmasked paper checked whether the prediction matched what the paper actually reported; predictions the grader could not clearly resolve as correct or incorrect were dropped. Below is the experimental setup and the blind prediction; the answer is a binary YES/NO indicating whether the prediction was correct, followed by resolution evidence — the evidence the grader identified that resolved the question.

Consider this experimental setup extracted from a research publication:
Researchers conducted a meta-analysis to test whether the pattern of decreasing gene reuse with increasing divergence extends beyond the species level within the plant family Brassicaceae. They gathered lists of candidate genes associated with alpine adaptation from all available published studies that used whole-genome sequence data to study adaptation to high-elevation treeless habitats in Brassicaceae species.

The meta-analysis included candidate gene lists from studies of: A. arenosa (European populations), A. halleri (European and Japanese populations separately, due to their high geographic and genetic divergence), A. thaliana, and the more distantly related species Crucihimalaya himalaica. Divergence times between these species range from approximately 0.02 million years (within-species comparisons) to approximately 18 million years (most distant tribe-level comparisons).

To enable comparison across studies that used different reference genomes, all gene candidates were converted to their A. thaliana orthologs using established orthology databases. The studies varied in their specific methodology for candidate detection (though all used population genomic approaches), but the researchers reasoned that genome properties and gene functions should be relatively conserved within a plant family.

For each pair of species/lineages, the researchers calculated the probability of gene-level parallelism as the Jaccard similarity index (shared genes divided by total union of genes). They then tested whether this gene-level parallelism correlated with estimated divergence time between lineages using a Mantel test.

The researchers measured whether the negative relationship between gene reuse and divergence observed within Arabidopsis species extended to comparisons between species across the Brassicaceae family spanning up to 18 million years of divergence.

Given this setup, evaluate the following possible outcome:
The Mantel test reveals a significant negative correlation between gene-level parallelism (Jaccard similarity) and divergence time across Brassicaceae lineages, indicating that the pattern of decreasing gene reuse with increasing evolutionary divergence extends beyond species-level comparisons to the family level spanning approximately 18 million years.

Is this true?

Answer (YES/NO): NO